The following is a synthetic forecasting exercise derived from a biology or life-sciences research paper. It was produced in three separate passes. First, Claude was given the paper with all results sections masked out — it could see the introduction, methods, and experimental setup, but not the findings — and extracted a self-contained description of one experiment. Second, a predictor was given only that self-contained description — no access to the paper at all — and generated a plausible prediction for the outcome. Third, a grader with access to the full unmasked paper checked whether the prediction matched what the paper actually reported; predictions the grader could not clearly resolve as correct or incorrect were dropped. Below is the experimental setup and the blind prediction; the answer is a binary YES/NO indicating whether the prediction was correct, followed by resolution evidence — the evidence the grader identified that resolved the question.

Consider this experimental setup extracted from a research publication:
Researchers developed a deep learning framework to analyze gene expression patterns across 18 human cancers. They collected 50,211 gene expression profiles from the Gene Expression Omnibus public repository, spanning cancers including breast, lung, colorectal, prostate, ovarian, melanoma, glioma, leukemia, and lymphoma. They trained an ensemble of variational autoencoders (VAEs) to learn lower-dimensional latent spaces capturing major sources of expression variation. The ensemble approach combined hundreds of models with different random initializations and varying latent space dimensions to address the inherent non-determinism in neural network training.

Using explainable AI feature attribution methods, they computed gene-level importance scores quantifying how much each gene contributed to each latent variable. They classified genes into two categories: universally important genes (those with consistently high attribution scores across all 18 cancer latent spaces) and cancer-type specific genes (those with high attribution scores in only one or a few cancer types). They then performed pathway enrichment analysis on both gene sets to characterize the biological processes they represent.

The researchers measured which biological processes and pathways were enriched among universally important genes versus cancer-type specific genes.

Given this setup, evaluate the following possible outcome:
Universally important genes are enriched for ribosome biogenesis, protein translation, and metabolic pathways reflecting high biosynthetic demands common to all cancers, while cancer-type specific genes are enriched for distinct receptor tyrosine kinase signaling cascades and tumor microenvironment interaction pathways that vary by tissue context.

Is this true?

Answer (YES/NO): NO